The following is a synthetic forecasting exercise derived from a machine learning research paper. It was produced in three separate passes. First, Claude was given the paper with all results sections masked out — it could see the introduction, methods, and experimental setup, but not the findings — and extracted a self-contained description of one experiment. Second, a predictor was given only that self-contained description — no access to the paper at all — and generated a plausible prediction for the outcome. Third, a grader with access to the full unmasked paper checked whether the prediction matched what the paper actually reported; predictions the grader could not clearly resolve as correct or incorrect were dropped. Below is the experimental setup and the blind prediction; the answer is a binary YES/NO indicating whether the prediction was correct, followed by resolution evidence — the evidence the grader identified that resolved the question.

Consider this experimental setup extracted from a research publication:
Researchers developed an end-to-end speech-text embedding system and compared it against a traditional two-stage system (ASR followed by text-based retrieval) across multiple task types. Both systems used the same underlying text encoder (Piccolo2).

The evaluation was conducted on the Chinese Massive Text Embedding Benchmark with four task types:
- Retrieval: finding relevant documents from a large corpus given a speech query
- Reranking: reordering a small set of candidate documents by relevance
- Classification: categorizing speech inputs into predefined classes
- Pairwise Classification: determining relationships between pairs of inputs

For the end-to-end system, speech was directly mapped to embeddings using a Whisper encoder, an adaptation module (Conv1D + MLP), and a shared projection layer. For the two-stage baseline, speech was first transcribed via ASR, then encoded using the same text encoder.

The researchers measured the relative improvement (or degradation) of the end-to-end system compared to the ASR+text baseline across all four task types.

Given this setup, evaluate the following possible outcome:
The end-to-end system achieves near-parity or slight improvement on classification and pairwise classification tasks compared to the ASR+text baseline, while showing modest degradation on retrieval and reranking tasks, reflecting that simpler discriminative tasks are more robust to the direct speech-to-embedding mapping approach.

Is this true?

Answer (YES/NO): NO